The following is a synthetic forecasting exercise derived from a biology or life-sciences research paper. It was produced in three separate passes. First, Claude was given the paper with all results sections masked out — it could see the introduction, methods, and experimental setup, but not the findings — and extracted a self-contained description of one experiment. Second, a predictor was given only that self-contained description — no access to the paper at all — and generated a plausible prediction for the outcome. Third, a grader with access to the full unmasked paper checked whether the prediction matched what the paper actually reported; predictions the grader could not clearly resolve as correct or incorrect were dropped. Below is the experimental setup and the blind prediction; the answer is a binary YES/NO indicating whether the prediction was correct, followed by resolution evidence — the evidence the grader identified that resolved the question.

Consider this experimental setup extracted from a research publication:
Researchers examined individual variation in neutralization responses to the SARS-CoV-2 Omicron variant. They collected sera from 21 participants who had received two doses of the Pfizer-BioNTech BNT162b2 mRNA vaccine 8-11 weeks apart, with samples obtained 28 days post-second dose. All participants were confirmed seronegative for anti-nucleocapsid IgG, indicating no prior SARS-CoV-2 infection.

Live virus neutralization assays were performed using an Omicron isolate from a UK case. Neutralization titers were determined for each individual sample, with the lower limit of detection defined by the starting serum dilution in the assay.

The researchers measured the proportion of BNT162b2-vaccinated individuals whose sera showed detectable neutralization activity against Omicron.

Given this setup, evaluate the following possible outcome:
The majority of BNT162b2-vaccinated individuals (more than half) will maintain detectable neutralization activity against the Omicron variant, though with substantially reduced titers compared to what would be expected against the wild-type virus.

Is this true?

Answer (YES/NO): YES